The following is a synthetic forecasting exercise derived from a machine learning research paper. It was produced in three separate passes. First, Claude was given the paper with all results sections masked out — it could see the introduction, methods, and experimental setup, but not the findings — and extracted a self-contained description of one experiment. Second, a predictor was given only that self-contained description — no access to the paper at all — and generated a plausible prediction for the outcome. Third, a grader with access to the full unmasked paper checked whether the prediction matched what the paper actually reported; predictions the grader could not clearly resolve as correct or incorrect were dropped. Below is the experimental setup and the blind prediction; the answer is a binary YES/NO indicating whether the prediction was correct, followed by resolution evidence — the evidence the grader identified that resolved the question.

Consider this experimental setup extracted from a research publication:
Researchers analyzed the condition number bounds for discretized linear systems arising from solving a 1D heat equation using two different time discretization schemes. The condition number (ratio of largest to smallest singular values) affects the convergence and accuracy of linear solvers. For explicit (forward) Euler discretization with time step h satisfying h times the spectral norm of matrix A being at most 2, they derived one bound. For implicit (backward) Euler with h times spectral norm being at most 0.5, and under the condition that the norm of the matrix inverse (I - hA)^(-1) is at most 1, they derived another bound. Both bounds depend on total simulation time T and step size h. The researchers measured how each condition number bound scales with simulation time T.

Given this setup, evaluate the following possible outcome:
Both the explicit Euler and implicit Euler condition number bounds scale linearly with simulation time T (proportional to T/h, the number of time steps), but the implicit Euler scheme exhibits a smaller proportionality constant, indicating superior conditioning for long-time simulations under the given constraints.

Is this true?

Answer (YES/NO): NO